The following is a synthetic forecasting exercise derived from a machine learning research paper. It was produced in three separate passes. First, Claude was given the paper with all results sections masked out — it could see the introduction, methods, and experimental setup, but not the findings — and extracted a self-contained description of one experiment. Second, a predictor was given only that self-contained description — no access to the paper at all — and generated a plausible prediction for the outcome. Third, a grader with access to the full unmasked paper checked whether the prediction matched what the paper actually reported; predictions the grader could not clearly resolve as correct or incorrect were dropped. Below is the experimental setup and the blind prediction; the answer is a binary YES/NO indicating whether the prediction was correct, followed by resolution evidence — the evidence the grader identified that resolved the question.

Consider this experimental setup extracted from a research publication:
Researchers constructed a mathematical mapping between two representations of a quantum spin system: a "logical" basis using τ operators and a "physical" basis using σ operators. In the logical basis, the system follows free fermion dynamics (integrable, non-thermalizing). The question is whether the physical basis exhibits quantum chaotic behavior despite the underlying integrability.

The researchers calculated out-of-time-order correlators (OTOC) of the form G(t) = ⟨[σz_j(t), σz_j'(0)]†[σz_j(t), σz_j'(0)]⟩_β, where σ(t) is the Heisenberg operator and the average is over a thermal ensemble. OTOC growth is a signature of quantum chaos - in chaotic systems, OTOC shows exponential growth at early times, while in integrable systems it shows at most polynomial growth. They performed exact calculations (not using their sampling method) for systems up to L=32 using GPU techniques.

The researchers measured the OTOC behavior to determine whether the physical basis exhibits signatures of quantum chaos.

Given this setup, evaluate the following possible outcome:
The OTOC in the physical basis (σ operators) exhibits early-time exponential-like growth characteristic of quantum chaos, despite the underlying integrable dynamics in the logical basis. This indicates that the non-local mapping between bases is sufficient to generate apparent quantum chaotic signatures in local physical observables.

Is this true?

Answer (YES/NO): YES